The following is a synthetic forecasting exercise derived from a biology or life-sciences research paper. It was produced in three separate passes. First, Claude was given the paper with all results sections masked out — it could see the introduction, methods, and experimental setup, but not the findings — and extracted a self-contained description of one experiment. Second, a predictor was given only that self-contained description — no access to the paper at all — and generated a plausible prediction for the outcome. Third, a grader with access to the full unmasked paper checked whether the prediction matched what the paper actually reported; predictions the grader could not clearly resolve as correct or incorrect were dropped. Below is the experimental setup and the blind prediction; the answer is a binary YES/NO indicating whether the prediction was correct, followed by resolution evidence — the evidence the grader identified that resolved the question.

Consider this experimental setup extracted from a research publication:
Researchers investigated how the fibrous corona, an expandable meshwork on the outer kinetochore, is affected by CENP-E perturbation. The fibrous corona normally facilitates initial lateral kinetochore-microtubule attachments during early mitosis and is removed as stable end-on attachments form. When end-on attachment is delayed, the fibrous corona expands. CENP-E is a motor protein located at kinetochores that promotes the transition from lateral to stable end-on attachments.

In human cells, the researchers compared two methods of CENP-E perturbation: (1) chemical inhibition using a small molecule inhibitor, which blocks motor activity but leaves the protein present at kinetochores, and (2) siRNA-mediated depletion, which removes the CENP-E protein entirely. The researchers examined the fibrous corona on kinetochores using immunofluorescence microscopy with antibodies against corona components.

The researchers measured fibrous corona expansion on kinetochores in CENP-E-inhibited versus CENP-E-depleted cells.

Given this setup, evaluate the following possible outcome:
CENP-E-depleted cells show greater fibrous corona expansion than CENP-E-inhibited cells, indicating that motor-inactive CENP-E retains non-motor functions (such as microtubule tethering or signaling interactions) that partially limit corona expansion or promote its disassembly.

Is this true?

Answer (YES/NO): NO